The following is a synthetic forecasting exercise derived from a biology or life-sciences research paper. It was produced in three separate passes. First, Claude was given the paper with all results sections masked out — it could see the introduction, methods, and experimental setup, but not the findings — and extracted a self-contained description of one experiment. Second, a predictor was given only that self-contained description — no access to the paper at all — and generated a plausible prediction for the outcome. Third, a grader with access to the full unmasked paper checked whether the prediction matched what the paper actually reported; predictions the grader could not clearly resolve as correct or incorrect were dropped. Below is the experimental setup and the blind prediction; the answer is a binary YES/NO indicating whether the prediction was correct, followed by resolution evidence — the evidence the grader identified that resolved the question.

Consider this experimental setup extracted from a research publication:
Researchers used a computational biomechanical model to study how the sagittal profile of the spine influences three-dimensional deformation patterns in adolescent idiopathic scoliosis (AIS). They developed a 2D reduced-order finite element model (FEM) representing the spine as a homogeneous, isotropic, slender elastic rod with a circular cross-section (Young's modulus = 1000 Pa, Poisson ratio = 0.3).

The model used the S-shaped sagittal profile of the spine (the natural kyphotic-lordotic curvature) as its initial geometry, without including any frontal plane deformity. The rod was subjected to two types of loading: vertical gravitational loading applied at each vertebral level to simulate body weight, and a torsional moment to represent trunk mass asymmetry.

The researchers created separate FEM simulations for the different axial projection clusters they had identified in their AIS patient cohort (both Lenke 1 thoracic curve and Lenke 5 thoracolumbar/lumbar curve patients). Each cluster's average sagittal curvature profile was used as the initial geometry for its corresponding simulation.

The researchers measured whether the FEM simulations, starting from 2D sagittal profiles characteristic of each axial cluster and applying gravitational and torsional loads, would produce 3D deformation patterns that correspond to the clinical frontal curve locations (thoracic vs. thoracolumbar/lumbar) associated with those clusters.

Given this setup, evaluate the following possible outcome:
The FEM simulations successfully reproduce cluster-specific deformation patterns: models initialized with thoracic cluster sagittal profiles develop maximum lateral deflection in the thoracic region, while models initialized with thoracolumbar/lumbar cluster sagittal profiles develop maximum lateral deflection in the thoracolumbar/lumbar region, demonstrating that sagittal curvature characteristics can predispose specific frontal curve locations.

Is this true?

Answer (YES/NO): YES